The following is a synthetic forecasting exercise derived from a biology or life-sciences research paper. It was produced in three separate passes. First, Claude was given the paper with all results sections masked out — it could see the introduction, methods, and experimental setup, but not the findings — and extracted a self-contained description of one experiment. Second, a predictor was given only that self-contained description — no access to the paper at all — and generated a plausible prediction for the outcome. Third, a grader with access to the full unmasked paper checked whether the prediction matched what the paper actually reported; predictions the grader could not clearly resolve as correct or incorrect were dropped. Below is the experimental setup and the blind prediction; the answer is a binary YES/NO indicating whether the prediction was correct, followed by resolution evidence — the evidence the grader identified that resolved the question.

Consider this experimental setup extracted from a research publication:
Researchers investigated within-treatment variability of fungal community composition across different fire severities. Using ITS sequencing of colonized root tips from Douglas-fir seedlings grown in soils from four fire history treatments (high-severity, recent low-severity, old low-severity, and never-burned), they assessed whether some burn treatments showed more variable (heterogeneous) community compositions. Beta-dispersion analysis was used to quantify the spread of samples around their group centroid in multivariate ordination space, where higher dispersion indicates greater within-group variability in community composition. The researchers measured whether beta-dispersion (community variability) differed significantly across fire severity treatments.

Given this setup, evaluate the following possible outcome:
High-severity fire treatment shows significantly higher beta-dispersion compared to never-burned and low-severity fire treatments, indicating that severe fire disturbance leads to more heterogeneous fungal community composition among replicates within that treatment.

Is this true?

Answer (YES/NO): NO